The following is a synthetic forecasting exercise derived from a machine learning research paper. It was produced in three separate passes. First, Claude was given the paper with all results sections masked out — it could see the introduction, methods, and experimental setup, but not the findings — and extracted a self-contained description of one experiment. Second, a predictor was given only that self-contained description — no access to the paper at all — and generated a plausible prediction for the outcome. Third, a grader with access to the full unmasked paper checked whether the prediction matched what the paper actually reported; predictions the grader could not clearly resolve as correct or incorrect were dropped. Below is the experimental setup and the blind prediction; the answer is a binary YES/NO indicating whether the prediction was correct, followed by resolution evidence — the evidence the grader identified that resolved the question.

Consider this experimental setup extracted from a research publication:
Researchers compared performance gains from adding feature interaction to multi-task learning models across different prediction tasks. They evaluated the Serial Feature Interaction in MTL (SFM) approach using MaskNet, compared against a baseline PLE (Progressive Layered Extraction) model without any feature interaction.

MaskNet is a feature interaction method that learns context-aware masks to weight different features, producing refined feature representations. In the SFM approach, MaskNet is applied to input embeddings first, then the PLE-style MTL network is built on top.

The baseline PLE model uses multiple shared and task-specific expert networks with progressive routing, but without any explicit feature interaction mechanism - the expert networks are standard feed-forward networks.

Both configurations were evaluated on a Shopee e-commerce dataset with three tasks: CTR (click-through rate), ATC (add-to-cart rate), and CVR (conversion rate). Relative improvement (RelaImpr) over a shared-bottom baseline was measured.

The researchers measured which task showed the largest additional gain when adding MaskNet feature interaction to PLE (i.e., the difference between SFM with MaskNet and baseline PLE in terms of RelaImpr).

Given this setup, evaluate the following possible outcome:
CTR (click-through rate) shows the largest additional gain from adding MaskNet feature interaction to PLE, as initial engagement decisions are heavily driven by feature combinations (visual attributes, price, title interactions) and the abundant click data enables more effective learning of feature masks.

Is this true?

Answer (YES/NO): YES